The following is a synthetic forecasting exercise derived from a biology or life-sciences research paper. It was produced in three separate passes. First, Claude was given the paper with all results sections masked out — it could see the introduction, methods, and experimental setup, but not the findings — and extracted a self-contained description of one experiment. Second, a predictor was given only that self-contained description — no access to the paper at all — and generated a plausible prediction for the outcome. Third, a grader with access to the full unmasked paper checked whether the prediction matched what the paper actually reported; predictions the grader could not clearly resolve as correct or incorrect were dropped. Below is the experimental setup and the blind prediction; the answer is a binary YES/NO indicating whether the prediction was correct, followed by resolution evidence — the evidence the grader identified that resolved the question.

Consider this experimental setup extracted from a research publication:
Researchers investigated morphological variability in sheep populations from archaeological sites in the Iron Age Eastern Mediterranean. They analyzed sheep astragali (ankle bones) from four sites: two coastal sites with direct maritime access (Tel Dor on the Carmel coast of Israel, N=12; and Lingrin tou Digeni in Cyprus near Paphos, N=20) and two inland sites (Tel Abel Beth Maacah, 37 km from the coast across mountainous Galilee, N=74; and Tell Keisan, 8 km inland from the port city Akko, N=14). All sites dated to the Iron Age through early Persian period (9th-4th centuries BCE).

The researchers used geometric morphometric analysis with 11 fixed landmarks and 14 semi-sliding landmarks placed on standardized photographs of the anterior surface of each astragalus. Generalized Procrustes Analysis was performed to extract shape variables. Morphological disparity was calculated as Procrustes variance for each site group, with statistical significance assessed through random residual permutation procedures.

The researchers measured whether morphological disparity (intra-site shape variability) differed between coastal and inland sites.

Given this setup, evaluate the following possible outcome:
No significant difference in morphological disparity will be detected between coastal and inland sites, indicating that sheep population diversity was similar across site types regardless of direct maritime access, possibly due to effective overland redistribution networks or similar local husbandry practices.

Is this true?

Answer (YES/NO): NO